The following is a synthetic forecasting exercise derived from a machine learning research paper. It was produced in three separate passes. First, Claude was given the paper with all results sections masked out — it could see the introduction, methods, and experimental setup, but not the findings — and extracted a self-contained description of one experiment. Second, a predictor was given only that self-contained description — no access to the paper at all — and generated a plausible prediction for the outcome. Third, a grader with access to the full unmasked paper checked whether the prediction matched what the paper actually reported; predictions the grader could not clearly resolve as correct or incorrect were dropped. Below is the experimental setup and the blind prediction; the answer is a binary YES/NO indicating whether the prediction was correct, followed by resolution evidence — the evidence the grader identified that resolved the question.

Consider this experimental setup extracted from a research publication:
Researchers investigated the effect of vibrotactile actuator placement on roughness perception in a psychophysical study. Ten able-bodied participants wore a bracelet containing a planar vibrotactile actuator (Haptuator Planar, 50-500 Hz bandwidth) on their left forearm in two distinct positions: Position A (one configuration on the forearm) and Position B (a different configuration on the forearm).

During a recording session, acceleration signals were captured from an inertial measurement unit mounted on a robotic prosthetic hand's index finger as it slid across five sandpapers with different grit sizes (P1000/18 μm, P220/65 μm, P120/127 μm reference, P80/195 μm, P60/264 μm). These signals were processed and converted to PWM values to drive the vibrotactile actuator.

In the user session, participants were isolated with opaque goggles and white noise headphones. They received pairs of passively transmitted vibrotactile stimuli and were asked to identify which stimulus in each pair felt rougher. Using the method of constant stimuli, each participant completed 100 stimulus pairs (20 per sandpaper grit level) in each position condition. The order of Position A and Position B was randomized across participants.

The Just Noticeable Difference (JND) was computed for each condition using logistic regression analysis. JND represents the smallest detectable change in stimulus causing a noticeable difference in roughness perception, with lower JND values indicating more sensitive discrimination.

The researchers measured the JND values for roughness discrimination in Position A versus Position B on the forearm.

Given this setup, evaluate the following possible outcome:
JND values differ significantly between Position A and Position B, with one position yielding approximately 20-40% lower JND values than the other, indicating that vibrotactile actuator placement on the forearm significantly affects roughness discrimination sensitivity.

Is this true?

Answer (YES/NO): NO